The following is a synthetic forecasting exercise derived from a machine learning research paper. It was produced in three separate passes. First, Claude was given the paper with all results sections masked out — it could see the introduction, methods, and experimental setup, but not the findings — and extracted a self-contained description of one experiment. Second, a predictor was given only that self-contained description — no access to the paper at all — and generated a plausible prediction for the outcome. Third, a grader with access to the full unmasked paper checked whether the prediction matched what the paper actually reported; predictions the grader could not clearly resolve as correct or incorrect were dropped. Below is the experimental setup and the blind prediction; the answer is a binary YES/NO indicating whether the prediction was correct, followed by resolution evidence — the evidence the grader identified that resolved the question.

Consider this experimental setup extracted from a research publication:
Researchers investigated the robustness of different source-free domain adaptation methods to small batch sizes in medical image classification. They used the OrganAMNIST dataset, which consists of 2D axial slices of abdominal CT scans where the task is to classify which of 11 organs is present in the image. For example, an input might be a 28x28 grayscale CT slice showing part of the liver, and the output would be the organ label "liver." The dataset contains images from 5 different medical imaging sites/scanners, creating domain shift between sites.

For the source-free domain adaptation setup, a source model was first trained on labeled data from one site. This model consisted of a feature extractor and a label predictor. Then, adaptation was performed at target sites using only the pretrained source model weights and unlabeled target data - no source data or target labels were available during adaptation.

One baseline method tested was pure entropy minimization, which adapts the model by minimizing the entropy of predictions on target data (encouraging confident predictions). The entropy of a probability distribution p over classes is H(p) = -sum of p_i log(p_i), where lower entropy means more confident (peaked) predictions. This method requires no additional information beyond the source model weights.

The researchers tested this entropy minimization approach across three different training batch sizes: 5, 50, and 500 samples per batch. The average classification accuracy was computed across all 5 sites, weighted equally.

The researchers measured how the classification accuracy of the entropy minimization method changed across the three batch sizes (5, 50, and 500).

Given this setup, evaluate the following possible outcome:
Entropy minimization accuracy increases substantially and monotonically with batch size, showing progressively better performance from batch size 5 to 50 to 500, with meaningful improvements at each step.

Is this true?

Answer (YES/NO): NO